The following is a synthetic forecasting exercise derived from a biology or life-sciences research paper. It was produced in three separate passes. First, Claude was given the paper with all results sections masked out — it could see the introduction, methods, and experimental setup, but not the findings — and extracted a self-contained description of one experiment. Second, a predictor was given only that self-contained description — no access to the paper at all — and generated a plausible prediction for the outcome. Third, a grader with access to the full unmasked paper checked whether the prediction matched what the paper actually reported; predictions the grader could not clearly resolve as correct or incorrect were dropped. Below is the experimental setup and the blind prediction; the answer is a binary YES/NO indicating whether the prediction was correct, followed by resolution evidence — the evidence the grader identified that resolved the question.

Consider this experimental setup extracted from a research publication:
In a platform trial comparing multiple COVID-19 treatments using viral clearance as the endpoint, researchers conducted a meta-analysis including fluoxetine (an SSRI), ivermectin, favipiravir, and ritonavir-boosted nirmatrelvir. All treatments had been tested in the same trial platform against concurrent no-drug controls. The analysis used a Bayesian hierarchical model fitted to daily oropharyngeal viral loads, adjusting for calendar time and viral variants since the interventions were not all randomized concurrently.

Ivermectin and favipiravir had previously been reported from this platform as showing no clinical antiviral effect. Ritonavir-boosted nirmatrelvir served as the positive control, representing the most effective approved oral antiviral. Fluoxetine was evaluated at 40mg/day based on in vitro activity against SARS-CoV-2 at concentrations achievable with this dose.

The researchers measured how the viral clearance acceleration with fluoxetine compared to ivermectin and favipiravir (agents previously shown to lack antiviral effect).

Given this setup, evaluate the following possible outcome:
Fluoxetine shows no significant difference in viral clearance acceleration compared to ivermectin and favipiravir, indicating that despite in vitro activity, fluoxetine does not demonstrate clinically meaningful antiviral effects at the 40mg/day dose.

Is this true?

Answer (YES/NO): NO